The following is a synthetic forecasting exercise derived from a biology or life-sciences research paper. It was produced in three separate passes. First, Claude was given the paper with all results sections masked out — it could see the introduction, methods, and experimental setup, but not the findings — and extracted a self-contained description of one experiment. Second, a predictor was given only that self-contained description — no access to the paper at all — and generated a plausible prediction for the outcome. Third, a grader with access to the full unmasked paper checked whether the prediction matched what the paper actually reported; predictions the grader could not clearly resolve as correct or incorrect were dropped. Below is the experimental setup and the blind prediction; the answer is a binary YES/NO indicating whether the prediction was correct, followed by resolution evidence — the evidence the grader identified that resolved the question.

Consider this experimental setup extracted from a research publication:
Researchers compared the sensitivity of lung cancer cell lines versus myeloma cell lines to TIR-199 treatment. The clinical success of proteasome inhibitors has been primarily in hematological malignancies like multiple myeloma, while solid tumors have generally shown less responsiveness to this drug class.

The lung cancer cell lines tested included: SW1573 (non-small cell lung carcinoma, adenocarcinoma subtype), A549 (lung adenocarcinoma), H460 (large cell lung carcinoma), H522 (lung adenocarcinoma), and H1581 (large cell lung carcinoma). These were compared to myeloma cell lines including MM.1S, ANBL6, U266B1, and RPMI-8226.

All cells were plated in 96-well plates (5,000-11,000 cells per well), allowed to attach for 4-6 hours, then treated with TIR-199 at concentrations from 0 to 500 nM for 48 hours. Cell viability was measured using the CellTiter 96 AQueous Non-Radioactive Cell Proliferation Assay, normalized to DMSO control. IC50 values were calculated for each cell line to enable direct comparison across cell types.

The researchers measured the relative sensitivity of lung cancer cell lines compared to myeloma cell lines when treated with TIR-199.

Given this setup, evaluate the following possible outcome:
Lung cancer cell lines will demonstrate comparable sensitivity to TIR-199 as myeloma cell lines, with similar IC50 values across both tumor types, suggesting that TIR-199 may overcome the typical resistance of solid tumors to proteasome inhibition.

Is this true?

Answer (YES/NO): NO